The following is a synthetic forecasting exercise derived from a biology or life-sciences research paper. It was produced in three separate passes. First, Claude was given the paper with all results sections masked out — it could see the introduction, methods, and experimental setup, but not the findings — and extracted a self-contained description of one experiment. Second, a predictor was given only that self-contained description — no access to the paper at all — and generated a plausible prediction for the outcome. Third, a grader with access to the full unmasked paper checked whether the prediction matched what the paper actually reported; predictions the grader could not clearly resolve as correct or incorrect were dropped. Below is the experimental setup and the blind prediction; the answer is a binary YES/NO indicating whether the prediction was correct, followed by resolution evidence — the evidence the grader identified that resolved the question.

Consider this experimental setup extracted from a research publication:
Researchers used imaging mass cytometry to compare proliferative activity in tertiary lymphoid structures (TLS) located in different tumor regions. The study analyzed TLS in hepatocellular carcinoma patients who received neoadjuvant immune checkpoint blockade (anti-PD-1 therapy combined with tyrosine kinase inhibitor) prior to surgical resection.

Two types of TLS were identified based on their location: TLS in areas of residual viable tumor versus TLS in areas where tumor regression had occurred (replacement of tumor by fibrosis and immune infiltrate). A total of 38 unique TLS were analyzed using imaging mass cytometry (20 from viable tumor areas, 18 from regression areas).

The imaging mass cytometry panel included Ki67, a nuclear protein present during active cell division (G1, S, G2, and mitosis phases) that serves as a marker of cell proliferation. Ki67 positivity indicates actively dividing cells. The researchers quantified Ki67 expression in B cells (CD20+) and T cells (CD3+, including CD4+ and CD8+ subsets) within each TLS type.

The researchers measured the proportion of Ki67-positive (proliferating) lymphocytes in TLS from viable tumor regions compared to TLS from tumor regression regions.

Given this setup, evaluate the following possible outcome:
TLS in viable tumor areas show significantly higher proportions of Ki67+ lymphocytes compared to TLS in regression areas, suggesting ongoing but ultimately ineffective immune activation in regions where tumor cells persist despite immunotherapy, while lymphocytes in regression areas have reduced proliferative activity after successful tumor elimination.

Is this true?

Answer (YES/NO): YES